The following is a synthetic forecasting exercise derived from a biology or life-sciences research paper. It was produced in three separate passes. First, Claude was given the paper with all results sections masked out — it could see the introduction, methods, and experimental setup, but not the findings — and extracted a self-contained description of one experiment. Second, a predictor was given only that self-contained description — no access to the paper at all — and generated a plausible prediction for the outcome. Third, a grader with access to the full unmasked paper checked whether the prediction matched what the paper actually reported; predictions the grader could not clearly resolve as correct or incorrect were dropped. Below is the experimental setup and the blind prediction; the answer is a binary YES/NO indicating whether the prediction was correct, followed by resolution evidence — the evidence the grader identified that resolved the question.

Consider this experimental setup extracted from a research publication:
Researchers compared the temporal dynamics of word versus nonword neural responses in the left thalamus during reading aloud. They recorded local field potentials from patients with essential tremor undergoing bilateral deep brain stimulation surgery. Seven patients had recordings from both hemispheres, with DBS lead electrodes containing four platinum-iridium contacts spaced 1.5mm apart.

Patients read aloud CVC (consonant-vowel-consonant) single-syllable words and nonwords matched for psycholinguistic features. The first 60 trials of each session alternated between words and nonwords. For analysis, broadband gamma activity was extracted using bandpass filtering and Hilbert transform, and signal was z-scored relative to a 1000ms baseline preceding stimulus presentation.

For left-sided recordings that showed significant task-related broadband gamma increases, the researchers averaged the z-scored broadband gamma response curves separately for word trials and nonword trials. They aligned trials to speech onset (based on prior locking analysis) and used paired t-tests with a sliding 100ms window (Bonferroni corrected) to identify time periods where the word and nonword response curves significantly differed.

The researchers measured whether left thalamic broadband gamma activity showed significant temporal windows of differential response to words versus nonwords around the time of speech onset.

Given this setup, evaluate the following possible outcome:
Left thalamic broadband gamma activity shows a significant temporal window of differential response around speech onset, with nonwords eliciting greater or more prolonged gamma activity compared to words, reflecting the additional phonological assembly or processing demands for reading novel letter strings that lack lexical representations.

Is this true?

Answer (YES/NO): YES